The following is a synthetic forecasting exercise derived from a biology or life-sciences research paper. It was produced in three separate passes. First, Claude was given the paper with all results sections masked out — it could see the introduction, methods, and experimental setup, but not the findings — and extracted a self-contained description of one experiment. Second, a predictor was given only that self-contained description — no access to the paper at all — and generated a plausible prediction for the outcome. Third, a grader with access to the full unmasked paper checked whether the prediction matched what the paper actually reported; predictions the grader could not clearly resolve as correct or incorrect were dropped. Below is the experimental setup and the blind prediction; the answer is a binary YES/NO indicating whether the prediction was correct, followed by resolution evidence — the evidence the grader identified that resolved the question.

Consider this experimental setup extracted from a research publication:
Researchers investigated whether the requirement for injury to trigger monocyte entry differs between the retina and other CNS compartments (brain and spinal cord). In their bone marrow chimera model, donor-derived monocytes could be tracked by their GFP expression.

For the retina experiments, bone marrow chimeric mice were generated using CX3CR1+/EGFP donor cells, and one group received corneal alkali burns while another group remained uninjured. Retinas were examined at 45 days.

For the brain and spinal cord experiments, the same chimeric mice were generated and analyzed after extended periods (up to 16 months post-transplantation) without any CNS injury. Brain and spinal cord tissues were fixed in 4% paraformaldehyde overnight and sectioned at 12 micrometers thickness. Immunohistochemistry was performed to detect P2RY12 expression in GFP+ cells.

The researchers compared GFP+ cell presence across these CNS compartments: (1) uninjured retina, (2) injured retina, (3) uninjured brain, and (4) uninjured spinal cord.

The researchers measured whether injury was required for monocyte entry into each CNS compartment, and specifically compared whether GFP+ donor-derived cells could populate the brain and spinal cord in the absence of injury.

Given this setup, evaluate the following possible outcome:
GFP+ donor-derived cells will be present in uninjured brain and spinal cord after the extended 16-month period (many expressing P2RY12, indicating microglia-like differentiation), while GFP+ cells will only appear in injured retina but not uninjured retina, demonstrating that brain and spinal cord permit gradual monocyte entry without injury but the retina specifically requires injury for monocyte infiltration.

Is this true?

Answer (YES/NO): YES